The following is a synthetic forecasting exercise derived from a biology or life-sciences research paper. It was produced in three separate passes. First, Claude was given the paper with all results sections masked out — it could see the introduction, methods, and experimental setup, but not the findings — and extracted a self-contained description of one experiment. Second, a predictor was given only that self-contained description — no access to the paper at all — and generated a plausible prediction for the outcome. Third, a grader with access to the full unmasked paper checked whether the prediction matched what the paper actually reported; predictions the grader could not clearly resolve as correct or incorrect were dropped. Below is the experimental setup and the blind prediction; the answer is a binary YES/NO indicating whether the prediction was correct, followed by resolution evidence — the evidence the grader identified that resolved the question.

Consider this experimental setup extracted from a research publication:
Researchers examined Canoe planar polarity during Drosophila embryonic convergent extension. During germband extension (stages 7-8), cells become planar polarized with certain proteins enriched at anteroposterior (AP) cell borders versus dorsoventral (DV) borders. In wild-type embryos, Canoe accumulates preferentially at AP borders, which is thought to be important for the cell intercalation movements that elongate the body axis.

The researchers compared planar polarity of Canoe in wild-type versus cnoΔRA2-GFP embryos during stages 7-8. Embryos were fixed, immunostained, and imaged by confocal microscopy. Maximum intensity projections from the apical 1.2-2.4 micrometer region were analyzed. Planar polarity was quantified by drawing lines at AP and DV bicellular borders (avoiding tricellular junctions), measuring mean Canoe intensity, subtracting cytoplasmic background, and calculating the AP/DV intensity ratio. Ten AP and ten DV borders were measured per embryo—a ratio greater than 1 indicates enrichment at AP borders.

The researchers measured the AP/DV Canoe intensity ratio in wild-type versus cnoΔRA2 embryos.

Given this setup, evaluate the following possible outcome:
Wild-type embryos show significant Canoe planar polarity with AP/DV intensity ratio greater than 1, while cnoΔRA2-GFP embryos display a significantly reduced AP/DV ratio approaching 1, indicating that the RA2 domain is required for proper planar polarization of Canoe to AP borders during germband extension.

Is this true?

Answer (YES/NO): NO